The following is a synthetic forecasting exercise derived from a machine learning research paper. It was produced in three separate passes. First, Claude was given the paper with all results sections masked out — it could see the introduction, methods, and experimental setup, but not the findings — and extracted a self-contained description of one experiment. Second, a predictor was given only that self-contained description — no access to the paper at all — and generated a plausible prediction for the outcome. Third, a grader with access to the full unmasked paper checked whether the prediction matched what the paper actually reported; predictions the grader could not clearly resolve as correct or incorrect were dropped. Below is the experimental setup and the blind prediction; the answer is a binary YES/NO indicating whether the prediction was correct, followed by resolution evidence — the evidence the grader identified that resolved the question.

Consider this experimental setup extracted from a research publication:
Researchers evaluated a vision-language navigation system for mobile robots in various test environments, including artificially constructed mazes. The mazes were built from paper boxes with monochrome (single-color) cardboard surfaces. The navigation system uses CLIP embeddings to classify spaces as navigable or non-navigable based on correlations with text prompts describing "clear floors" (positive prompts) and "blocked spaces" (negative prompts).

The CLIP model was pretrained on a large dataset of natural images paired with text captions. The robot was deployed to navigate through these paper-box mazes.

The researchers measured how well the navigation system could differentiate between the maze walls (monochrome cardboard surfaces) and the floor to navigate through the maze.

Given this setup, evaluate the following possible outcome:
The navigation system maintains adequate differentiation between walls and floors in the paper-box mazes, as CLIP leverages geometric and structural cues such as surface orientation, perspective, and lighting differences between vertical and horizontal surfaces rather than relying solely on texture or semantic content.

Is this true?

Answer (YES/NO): NO